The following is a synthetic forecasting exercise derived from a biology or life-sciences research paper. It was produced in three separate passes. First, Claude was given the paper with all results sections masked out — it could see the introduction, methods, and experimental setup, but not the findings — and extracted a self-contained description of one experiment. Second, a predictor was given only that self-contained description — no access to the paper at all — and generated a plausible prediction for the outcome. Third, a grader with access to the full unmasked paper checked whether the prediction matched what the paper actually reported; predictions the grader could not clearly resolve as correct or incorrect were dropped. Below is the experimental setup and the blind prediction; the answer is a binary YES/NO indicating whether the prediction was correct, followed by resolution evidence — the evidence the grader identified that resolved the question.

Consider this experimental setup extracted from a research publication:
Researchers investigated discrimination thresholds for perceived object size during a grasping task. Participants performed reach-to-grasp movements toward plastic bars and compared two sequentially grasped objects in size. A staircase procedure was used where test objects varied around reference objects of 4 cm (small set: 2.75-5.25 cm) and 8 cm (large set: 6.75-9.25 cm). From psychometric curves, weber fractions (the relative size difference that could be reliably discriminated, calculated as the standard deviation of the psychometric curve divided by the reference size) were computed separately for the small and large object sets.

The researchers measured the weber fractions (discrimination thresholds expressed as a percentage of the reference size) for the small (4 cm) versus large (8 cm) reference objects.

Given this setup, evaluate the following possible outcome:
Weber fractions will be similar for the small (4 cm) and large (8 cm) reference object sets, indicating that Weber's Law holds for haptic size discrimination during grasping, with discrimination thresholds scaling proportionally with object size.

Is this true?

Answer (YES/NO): NO